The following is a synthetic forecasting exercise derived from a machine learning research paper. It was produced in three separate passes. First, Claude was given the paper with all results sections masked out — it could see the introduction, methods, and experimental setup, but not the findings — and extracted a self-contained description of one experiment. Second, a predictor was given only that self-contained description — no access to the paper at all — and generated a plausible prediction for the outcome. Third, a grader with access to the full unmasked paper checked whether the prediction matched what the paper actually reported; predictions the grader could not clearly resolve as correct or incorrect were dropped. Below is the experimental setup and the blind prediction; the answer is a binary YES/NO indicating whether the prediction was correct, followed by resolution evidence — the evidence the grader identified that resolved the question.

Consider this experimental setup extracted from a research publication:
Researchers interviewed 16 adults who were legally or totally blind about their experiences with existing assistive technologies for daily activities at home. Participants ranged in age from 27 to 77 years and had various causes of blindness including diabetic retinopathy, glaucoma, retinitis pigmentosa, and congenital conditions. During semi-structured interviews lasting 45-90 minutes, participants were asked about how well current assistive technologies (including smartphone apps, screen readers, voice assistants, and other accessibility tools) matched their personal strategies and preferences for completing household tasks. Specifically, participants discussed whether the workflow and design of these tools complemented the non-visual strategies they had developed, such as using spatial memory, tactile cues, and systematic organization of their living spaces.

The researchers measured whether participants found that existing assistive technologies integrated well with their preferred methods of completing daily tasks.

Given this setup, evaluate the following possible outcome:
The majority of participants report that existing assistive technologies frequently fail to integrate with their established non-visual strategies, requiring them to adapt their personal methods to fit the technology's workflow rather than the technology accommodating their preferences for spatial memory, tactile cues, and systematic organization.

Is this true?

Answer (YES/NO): NO